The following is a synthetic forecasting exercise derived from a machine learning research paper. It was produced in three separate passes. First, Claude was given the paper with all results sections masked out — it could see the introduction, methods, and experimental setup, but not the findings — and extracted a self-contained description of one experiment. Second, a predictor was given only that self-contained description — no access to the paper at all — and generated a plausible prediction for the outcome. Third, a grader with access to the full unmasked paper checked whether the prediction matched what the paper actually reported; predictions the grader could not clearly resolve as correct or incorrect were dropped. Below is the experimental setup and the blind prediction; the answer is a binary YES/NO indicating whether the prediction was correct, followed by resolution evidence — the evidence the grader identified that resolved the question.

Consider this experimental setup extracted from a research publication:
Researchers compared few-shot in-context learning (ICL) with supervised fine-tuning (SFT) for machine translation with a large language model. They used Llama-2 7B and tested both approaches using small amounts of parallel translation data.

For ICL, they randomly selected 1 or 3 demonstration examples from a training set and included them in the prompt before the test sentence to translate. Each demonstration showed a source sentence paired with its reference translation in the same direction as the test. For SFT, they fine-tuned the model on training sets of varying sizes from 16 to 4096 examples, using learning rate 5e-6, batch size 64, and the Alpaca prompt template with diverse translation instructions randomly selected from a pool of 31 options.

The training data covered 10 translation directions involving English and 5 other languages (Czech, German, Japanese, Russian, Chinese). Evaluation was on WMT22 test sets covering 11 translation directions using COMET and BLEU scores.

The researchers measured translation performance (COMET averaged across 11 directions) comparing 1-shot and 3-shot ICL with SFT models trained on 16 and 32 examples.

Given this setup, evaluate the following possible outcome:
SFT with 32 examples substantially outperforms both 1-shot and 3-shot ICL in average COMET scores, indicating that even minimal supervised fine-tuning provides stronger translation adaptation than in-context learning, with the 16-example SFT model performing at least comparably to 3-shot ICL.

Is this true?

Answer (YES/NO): YES